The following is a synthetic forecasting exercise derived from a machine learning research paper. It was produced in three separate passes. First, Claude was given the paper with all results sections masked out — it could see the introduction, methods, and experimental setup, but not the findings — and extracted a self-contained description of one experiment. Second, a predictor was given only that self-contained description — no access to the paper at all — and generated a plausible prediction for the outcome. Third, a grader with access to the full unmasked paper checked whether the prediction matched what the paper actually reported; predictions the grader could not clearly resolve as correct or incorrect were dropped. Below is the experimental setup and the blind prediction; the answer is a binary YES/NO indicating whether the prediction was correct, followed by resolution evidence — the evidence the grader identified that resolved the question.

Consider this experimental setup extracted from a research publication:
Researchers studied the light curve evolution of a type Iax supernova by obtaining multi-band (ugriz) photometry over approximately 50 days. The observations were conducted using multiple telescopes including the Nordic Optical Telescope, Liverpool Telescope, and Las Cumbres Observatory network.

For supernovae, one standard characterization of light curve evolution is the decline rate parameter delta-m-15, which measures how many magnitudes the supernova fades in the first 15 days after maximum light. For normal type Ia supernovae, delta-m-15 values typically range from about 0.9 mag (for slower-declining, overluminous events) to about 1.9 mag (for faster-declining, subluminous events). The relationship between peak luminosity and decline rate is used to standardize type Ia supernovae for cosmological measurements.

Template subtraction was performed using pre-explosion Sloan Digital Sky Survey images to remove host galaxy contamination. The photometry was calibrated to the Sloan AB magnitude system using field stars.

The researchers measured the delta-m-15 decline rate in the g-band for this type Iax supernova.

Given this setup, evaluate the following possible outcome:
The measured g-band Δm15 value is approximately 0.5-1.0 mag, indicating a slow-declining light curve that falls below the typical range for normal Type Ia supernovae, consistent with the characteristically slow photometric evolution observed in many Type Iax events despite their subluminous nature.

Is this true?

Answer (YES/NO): NO